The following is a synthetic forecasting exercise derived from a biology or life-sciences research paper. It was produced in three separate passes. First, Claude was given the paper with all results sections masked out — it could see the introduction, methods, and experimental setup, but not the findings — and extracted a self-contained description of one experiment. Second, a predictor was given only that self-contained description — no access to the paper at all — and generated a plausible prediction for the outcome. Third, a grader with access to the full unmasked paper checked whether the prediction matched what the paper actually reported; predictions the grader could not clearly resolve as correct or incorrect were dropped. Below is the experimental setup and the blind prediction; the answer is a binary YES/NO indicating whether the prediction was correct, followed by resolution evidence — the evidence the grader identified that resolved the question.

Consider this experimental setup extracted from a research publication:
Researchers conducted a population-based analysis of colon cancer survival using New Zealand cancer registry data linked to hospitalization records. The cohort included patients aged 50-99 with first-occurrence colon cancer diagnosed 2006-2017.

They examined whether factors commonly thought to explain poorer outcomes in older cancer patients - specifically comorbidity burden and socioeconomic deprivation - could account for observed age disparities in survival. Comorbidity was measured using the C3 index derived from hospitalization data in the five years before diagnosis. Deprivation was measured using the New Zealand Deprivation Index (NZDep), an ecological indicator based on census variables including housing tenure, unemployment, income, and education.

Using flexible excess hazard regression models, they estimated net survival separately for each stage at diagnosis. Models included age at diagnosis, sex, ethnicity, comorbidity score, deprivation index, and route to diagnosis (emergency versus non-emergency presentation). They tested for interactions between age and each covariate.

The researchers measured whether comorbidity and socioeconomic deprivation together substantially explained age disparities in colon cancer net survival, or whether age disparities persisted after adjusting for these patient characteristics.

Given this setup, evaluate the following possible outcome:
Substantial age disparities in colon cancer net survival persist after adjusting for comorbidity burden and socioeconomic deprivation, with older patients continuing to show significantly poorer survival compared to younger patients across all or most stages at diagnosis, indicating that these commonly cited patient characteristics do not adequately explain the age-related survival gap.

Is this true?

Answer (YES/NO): YES